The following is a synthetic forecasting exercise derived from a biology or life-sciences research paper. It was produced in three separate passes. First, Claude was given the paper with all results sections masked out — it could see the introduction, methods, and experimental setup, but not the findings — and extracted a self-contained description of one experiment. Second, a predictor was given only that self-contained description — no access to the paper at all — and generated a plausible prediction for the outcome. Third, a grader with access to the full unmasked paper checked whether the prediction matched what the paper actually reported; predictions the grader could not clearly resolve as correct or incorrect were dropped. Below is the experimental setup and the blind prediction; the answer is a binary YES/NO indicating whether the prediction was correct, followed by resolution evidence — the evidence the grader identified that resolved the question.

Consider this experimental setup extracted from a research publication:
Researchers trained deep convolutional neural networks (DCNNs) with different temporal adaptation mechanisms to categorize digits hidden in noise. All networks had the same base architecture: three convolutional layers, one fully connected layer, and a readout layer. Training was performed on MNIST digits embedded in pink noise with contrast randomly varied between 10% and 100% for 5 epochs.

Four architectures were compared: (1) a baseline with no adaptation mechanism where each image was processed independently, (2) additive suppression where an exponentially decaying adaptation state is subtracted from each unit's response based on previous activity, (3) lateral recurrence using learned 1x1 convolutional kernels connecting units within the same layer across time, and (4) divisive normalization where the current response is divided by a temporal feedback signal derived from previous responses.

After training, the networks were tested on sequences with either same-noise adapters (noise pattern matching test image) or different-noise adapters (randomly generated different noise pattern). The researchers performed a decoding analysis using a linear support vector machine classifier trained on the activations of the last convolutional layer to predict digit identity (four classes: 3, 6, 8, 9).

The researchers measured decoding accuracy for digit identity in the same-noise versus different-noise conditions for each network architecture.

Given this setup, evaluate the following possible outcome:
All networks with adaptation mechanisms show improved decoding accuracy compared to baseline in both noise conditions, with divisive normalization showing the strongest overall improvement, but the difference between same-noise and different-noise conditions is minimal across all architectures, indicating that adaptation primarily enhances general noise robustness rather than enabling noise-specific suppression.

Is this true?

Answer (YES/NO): NO